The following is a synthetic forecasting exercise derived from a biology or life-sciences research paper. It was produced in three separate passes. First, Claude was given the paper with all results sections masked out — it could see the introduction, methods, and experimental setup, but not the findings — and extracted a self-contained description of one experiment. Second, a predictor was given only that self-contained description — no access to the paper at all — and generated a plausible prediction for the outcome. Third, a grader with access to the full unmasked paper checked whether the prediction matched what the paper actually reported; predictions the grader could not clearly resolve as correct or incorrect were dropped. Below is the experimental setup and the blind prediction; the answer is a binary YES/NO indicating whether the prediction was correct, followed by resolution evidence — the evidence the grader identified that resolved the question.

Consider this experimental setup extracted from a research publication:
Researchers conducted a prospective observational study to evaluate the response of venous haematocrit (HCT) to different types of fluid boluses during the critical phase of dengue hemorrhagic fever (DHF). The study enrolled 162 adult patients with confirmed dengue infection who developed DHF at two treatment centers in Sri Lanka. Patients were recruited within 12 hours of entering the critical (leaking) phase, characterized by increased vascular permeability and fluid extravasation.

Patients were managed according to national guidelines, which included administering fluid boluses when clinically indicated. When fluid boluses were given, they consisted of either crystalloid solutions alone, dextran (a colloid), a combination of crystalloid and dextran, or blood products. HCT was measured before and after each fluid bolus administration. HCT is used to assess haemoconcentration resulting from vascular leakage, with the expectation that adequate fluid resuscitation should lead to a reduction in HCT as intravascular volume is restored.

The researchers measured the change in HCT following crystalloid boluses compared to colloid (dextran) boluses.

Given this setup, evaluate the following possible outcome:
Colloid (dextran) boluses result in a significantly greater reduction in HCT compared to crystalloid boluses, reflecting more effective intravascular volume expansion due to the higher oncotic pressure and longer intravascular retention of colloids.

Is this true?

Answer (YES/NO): YES